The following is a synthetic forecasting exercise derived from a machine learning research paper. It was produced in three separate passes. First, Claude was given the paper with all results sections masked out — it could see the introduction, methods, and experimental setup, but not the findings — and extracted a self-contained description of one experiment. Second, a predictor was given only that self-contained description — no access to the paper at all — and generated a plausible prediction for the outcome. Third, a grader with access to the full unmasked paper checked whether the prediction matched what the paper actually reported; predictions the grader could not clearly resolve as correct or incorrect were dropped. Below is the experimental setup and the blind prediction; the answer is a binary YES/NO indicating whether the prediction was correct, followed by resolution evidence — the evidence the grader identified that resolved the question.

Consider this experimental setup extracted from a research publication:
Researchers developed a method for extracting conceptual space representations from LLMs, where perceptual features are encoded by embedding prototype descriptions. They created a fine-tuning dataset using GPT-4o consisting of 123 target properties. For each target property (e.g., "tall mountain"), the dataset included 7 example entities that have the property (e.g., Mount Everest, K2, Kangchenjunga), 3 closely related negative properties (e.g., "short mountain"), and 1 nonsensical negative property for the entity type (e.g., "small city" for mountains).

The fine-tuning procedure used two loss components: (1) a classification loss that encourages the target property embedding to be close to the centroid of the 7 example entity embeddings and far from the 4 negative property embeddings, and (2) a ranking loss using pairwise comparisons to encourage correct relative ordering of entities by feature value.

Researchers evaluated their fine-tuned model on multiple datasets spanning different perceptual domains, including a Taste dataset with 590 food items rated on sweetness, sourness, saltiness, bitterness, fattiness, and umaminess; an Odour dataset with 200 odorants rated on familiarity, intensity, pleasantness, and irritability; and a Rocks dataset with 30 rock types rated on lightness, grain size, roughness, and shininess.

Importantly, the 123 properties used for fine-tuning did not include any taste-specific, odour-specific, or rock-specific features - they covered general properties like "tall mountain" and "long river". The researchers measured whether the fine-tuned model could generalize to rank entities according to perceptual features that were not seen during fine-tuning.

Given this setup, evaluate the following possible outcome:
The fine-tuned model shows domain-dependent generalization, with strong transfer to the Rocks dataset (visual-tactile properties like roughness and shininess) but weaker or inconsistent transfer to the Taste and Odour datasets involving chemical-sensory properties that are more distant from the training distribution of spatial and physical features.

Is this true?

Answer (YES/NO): NO